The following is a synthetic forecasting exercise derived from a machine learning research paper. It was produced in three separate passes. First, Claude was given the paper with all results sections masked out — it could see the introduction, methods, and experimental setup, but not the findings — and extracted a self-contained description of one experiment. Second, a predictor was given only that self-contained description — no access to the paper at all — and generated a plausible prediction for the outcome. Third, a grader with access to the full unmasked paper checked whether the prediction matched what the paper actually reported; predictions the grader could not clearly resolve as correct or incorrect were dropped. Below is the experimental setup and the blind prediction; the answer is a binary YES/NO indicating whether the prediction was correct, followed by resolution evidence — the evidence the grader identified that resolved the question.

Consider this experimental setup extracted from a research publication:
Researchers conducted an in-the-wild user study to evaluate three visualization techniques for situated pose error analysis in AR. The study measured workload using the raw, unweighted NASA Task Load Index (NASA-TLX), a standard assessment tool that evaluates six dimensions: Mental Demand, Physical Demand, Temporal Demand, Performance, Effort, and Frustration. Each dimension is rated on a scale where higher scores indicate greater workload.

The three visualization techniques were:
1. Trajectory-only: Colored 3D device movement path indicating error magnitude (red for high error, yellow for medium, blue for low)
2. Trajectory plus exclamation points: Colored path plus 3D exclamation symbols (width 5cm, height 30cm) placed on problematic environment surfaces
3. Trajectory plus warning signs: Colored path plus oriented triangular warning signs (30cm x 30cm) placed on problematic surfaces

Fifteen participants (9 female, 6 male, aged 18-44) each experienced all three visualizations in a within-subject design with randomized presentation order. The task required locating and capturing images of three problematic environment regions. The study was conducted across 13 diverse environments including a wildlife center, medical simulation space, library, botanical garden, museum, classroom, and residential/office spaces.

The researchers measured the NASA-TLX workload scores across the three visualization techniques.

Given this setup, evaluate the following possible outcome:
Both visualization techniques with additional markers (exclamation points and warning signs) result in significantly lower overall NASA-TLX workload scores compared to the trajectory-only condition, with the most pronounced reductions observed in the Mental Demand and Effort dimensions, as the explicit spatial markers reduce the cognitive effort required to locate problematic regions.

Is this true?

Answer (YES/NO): NO